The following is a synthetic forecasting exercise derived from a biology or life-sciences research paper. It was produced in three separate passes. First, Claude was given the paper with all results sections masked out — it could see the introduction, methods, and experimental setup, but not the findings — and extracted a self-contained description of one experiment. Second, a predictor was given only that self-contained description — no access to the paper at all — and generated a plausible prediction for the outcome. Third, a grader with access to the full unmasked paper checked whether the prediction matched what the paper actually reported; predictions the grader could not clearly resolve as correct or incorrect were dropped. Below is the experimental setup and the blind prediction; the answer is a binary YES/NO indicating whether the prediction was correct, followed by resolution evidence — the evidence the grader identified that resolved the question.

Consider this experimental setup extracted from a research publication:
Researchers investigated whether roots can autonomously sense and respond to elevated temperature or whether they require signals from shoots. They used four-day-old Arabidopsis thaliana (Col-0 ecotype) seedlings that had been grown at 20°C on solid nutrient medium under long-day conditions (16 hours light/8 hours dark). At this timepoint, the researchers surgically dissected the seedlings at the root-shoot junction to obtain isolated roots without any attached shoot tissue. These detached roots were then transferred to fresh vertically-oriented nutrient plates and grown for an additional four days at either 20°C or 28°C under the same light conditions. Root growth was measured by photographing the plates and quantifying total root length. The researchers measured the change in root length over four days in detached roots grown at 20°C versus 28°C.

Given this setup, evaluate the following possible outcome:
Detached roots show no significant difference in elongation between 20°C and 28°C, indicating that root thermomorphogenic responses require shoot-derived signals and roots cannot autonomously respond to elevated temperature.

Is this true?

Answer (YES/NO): NO